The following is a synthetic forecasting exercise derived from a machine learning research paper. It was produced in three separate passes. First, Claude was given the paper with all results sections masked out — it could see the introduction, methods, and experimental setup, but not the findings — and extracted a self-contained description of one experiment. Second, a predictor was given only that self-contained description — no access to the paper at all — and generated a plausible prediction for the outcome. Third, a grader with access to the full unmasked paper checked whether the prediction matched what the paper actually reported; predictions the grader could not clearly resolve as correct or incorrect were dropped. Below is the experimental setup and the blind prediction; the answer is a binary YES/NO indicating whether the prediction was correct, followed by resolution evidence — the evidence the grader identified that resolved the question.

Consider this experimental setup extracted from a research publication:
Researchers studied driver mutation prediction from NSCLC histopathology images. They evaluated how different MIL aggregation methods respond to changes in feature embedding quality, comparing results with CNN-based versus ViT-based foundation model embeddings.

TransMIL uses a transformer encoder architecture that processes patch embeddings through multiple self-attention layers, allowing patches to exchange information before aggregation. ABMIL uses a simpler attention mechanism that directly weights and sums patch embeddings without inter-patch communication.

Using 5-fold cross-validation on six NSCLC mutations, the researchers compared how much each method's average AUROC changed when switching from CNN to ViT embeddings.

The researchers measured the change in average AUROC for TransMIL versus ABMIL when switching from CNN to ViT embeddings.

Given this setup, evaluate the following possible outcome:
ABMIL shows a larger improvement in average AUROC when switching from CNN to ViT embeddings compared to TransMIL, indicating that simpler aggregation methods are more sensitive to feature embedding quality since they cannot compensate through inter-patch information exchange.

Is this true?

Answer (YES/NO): YES